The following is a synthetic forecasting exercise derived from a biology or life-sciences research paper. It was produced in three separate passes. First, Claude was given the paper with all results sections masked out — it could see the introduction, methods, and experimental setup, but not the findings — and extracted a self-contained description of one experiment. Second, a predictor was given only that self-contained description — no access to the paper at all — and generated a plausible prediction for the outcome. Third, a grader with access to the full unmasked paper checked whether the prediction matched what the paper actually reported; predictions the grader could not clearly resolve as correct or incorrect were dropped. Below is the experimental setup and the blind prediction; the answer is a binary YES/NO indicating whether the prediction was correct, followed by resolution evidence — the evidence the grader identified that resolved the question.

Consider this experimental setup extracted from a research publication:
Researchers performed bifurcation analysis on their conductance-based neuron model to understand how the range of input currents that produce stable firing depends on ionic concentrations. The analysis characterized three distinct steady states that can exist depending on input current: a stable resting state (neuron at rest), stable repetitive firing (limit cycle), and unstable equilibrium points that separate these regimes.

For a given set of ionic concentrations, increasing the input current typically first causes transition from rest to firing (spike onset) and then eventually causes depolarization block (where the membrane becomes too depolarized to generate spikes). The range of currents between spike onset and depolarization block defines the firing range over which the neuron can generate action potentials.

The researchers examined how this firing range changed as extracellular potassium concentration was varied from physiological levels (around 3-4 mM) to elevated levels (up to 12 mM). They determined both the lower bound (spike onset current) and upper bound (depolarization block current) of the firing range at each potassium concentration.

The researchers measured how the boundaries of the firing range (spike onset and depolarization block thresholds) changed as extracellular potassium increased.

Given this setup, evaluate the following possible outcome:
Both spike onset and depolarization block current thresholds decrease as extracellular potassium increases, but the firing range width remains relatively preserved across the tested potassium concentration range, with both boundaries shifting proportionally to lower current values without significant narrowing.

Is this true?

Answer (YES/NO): NO